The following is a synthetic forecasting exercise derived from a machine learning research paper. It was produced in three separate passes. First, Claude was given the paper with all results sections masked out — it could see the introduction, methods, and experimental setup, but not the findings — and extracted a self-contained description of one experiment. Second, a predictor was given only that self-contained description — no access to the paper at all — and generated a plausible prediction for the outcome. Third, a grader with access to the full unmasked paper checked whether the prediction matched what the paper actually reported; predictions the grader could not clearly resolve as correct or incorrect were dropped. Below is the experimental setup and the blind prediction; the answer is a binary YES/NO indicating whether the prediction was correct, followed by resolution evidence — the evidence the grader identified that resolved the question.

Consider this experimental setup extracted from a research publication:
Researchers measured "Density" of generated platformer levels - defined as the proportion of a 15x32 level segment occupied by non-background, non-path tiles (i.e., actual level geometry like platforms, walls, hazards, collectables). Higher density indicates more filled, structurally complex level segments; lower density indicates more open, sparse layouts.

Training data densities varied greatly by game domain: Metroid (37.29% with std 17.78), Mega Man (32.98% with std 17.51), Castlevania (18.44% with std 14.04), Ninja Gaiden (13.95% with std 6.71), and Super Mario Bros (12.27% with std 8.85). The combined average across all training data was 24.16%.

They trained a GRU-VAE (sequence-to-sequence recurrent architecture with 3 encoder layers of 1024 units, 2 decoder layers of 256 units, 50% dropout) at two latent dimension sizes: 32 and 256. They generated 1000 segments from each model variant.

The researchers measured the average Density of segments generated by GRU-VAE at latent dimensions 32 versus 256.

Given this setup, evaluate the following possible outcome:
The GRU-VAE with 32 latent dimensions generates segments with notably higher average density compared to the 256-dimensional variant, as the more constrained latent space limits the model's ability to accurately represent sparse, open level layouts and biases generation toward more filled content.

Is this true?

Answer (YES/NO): YES